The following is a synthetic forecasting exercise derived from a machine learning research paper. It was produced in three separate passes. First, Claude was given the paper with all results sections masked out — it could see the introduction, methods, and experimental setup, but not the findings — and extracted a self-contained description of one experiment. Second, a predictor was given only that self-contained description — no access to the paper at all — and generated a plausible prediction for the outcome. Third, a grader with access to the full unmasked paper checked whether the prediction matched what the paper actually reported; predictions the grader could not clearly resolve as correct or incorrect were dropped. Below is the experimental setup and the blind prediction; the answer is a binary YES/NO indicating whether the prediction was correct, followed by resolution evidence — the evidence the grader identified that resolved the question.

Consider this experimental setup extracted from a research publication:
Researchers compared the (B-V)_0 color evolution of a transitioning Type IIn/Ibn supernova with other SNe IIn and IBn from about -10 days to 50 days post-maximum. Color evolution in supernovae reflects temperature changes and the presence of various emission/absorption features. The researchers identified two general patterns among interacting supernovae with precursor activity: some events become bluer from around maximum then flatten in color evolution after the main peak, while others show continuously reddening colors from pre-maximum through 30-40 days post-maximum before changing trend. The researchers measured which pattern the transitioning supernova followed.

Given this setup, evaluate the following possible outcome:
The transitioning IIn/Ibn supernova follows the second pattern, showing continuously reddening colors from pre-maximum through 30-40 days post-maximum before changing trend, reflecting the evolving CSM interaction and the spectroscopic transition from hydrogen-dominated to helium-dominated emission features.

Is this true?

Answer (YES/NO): YES